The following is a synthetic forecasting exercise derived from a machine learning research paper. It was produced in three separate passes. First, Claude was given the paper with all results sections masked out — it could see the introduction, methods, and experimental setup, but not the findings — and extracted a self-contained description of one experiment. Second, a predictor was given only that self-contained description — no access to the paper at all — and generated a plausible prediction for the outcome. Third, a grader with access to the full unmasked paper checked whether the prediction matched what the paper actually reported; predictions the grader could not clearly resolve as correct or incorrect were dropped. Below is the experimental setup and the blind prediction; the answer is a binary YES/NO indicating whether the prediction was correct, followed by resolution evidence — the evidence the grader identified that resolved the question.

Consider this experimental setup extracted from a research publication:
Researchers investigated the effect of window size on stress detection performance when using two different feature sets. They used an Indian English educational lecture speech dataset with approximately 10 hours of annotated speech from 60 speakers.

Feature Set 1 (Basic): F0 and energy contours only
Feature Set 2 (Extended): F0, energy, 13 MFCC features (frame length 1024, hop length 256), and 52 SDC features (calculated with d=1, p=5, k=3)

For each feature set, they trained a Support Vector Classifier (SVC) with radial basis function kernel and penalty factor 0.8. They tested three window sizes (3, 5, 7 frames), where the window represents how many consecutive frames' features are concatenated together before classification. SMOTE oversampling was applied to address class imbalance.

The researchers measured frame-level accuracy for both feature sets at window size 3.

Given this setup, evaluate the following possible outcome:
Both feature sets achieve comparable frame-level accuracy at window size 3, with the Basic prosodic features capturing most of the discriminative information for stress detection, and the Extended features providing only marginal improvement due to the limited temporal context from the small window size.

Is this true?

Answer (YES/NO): NO